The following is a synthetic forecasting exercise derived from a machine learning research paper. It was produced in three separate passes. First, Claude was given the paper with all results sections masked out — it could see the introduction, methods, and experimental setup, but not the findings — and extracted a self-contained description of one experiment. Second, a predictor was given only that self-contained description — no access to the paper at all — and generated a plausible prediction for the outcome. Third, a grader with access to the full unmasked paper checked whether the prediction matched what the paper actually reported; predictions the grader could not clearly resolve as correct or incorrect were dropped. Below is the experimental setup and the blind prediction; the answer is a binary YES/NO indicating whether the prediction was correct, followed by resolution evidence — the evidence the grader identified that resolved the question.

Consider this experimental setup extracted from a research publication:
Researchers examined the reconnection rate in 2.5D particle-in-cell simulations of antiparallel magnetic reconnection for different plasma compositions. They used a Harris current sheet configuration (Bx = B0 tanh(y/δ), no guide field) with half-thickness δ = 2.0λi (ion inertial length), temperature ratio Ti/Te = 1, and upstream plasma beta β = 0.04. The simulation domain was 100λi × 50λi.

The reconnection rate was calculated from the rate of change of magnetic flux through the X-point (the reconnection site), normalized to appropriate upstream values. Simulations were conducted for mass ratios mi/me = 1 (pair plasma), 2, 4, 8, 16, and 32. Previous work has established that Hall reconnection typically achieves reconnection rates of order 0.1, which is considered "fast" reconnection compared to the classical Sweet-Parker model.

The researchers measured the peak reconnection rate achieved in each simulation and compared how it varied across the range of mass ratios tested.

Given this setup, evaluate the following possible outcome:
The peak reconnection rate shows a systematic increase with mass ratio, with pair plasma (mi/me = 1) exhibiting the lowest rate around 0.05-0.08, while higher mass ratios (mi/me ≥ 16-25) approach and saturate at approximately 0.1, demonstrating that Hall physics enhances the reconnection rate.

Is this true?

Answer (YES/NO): NO